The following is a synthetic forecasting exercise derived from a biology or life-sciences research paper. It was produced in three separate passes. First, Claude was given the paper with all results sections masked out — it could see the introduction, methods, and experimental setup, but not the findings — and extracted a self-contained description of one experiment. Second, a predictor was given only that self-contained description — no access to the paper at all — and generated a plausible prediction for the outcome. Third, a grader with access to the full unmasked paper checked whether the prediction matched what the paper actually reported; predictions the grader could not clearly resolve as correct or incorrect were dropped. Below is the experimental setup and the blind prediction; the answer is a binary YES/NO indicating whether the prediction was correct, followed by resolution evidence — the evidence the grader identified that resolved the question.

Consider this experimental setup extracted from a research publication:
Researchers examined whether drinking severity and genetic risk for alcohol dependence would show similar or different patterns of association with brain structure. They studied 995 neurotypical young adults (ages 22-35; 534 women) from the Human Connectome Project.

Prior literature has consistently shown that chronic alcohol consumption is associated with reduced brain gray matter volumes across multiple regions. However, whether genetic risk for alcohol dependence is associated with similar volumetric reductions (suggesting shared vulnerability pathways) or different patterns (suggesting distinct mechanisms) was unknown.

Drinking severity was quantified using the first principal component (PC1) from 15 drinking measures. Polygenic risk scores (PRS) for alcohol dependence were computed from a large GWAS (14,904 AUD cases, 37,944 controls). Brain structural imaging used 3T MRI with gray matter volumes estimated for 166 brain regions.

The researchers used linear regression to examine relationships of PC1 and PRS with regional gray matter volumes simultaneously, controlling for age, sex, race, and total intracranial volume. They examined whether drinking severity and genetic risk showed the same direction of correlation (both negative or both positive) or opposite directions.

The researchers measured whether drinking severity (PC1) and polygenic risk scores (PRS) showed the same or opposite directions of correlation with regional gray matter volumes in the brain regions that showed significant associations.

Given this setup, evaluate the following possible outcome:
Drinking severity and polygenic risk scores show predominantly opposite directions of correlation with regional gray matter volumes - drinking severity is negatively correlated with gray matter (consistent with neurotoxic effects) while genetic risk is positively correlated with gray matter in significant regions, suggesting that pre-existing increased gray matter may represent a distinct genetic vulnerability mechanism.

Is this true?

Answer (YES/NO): YES